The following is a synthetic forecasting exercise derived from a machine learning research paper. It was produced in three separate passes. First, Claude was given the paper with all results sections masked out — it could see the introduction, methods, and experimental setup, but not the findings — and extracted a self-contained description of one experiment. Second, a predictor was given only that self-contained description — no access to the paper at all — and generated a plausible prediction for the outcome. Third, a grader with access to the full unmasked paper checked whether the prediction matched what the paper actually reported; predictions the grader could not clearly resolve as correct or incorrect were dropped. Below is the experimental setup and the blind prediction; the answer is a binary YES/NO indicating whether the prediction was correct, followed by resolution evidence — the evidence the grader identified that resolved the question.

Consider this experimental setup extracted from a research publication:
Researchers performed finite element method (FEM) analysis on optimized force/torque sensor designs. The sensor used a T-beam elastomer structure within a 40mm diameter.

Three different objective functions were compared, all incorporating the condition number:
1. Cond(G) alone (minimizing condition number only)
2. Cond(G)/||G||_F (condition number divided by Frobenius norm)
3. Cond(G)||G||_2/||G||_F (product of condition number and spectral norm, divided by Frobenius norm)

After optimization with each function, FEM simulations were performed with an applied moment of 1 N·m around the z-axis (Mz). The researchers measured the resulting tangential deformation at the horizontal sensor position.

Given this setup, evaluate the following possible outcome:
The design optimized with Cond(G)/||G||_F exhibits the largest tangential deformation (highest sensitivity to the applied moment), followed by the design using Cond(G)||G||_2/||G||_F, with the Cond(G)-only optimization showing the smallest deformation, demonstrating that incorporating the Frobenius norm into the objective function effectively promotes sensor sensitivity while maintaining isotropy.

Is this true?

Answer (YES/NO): YES